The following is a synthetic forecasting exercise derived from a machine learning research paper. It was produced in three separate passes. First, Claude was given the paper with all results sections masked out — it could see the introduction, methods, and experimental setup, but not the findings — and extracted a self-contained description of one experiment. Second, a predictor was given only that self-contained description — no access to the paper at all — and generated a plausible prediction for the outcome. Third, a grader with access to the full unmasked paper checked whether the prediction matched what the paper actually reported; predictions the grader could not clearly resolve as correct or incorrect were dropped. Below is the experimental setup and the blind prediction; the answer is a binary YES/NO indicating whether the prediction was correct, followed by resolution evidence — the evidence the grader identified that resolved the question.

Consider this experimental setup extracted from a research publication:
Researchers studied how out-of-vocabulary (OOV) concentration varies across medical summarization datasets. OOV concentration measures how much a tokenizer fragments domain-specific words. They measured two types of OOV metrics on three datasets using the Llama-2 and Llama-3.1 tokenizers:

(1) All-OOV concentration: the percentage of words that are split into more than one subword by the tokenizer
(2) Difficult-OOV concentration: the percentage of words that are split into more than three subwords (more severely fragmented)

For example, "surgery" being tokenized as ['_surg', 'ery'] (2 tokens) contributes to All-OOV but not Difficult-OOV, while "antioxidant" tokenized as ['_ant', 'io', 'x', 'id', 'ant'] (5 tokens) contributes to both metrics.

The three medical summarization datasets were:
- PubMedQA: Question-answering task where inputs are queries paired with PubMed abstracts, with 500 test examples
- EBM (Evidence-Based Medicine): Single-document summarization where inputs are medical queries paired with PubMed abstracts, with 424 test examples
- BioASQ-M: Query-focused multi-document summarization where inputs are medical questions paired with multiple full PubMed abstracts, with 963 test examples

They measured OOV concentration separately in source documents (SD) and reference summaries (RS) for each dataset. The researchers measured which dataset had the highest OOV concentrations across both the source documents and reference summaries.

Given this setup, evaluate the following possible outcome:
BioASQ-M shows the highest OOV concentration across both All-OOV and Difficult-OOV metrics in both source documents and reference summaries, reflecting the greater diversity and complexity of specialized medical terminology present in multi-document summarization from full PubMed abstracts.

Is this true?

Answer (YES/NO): YES